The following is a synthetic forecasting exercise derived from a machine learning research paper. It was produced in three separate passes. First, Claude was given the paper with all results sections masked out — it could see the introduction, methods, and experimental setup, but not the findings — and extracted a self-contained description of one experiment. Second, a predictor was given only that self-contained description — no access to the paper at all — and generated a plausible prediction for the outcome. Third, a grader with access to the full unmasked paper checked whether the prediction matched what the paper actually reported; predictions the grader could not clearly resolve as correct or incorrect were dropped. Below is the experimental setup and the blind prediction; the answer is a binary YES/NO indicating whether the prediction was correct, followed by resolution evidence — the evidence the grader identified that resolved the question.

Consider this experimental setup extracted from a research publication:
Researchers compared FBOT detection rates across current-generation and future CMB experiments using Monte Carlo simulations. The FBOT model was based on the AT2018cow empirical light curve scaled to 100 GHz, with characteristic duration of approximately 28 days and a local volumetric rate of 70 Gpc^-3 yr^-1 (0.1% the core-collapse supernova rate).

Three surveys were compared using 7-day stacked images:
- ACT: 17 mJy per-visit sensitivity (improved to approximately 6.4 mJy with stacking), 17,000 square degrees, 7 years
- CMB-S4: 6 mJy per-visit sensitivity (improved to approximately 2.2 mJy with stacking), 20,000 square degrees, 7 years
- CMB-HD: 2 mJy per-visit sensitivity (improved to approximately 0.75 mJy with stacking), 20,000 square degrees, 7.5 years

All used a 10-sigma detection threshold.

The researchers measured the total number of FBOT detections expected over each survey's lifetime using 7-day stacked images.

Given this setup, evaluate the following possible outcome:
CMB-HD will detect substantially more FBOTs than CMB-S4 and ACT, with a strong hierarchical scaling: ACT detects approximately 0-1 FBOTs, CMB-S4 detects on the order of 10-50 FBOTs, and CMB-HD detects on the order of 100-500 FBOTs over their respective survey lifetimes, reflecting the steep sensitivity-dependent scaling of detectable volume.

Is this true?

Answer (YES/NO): NO